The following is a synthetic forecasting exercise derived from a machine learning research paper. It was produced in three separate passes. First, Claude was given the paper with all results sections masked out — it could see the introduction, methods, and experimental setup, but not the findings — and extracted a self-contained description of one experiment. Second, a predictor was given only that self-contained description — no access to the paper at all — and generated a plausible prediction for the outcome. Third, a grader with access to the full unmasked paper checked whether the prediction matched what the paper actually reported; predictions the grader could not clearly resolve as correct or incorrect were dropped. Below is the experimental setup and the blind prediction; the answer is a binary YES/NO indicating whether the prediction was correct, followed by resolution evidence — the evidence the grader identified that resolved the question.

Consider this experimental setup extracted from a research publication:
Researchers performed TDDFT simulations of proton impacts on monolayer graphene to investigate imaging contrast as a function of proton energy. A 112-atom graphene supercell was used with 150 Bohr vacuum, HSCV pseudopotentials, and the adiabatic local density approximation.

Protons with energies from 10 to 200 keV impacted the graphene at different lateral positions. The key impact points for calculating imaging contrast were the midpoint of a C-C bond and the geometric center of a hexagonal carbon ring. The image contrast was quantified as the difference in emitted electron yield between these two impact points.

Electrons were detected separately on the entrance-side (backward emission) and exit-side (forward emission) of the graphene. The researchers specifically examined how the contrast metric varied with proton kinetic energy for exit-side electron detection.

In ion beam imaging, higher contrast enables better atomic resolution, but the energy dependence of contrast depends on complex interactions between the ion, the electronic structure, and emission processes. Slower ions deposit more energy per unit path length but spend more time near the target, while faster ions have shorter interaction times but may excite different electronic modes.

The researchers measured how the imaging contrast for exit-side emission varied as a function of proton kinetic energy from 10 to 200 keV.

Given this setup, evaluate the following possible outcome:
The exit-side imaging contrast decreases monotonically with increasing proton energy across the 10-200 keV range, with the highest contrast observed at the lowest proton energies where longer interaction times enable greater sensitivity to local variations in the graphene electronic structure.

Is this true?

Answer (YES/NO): NO